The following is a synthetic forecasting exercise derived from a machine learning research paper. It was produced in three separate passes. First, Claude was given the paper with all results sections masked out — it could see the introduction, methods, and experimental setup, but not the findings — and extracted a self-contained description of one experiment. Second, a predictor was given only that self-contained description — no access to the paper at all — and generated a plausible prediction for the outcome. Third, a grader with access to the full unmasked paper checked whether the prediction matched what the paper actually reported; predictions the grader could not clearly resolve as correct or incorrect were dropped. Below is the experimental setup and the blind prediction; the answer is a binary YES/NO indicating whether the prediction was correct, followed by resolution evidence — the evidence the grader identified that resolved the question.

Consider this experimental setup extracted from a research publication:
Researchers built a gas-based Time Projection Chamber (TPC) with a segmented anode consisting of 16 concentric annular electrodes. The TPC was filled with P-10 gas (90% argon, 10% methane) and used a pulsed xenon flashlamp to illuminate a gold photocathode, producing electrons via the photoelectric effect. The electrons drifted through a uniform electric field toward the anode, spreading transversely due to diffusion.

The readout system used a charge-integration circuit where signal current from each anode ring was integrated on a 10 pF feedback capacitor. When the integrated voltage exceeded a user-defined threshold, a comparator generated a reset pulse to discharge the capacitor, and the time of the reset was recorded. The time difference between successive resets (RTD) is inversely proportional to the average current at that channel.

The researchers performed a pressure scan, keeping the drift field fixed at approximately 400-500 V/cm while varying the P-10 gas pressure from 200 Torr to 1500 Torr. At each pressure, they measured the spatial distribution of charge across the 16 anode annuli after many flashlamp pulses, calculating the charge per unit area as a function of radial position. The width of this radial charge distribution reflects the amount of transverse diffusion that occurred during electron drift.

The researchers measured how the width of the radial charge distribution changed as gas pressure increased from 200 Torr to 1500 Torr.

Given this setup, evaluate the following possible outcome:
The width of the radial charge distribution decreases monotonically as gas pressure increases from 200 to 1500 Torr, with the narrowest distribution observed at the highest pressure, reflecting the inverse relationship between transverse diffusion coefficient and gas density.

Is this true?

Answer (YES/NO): YES